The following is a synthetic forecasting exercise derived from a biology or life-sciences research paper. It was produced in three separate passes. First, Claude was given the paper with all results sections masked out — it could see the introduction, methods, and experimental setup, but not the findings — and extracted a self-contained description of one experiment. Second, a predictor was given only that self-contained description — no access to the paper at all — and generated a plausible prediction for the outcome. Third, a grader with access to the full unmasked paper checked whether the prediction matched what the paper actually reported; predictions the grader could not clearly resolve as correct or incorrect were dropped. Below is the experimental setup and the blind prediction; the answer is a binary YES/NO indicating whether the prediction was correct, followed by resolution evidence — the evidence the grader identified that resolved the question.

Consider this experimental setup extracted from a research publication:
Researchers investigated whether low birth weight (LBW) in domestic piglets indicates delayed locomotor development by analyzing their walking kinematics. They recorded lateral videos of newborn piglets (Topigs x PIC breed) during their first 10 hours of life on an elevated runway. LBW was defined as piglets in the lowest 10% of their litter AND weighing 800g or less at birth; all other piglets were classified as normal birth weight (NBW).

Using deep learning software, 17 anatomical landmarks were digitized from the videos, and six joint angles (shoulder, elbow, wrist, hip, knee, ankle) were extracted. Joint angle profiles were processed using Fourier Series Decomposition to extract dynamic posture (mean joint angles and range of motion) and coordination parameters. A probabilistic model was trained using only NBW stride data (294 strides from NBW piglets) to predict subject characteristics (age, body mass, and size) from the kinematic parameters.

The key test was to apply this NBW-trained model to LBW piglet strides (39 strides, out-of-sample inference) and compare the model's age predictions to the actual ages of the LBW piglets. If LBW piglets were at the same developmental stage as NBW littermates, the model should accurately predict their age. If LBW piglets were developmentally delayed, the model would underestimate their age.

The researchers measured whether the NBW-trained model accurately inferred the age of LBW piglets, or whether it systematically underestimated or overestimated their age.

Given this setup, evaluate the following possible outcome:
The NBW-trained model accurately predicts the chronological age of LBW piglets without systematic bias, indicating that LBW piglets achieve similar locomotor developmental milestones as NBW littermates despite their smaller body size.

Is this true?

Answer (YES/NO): NO